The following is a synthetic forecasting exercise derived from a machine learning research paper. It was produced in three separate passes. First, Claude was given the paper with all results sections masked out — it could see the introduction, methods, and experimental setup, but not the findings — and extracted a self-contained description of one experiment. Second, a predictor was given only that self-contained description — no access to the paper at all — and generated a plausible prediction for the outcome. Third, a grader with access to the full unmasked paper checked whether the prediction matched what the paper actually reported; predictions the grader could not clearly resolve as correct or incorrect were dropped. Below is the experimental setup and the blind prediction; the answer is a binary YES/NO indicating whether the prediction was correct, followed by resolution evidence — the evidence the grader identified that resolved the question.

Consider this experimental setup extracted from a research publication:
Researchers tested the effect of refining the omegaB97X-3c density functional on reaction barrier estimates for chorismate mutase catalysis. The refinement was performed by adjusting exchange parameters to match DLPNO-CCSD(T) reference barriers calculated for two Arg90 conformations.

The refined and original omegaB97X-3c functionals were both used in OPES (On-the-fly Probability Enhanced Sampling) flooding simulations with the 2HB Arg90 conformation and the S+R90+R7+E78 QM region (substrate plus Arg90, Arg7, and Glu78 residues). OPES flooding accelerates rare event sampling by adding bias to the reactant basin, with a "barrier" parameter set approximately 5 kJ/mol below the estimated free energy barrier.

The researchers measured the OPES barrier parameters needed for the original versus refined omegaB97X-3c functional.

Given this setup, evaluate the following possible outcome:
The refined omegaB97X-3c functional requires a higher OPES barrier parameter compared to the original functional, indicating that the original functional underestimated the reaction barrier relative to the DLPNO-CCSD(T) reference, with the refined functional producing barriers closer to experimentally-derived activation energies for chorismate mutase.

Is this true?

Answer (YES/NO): NO